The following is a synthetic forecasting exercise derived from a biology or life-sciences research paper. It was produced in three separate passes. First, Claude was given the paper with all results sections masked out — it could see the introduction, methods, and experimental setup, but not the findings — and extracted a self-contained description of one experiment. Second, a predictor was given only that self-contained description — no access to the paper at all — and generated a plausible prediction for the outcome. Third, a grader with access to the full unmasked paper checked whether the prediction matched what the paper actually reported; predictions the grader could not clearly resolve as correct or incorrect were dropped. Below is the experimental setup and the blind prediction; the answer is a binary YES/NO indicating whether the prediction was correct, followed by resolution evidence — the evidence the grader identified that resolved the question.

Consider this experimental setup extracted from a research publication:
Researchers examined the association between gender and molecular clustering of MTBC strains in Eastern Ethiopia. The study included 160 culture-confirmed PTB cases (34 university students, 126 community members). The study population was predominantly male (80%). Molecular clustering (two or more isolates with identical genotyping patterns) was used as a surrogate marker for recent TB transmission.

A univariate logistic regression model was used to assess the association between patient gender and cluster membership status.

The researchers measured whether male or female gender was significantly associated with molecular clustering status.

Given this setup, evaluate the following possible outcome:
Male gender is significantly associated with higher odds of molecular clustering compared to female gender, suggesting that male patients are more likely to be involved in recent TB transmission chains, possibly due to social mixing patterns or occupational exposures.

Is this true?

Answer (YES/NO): NO